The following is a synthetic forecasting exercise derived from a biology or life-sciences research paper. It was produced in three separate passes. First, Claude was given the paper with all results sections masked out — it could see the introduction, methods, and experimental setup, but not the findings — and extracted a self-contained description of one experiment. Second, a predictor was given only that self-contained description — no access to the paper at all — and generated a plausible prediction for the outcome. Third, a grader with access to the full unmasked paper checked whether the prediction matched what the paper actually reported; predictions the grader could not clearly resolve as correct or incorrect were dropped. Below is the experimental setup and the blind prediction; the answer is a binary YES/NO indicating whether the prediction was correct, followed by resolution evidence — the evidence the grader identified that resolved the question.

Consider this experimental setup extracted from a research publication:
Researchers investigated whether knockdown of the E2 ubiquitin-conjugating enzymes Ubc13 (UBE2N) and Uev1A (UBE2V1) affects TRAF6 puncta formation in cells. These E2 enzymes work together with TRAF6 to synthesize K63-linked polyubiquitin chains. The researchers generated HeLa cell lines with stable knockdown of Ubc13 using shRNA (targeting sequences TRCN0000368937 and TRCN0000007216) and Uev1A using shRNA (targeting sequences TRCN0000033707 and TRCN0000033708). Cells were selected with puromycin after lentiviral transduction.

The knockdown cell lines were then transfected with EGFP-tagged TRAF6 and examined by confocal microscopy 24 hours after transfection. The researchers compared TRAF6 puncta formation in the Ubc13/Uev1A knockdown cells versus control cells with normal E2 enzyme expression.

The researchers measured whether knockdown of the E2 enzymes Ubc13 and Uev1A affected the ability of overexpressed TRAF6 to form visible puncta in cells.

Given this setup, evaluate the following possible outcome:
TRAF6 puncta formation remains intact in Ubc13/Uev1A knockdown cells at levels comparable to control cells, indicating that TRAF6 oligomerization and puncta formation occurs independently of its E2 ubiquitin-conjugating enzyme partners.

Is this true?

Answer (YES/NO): NO